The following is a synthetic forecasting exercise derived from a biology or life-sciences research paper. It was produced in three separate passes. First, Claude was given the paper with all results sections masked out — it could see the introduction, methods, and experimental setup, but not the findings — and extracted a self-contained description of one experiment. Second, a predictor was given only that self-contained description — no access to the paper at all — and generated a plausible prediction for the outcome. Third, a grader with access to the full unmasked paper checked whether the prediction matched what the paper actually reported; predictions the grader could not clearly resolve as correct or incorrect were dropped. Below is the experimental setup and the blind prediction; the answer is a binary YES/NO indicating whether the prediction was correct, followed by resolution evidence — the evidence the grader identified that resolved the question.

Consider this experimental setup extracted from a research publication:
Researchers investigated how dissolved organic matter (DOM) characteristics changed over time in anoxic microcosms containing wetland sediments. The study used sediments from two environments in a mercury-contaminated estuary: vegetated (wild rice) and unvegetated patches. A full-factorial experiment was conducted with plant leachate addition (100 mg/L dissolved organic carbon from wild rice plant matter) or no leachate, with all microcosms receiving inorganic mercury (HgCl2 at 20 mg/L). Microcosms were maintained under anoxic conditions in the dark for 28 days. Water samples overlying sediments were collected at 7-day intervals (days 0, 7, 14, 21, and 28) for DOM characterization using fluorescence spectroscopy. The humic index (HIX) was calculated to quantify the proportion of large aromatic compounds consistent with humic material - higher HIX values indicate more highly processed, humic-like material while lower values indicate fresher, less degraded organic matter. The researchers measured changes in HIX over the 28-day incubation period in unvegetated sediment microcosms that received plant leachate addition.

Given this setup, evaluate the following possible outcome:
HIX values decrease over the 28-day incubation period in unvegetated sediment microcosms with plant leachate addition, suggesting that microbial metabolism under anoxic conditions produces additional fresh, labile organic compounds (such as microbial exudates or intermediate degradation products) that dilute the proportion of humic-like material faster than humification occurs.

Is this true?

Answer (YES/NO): NO